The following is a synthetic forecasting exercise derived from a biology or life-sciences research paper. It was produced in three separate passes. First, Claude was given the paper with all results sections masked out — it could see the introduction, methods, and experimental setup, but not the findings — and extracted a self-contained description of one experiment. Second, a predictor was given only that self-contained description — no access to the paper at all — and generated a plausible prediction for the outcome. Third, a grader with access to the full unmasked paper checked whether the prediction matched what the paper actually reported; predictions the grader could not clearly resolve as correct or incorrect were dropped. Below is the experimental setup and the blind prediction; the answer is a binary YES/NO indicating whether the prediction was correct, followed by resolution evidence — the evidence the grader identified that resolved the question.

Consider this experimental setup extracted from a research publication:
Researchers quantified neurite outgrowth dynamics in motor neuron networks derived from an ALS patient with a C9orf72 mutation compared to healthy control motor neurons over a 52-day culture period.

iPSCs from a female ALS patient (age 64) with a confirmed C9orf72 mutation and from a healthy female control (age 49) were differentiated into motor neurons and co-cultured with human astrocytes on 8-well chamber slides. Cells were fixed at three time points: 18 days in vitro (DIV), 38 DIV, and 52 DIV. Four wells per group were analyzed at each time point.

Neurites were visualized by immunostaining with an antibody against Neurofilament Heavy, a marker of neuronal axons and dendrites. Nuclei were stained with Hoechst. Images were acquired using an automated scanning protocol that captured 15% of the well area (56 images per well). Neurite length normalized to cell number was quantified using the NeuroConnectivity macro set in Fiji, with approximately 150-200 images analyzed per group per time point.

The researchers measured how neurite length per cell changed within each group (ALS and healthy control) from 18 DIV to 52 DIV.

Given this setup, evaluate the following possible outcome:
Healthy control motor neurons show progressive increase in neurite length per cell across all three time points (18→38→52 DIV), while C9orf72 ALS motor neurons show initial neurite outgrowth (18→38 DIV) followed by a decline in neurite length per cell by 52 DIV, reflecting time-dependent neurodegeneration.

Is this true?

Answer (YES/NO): NO